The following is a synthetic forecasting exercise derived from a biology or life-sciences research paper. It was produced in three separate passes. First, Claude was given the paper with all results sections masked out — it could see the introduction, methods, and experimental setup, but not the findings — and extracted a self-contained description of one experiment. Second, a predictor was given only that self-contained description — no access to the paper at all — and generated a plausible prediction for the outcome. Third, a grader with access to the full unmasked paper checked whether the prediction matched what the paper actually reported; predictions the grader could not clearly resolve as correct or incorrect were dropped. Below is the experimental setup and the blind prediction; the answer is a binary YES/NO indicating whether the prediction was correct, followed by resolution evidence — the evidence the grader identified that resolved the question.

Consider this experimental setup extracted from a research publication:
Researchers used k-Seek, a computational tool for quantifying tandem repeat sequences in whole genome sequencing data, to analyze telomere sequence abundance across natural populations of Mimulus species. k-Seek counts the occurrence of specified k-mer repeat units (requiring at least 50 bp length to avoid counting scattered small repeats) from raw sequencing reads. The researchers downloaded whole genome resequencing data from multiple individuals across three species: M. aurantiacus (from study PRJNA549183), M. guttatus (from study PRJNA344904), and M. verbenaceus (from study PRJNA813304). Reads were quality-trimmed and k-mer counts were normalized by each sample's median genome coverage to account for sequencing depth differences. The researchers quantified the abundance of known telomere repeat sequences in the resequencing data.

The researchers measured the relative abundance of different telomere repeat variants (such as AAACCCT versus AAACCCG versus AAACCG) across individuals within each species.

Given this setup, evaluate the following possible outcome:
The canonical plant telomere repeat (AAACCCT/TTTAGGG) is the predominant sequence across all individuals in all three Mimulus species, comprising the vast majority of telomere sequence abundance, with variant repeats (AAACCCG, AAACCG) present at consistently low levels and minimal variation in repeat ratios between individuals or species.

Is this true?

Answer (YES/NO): NO